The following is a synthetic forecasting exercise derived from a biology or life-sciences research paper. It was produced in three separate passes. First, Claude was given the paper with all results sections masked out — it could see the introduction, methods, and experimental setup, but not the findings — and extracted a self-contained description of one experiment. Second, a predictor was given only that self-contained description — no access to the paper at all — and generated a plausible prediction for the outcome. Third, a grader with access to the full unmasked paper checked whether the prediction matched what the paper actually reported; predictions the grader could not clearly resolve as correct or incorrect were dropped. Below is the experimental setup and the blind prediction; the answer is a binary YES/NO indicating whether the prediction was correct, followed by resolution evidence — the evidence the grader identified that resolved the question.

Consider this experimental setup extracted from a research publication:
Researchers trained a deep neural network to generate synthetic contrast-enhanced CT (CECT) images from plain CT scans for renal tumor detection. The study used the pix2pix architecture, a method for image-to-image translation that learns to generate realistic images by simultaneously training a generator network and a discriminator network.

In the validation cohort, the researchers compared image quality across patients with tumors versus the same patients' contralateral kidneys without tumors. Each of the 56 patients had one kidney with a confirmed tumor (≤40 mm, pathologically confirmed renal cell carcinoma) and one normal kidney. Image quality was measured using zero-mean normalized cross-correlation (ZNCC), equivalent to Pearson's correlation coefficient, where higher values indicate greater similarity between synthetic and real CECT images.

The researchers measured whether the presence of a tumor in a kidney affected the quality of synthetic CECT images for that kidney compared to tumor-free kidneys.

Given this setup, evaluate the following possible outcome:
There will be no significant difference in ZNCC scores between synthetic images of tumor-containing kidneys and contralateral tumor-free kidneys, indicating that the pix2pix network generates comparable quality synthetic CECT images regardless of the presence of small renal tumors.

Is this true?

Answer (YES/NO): YES